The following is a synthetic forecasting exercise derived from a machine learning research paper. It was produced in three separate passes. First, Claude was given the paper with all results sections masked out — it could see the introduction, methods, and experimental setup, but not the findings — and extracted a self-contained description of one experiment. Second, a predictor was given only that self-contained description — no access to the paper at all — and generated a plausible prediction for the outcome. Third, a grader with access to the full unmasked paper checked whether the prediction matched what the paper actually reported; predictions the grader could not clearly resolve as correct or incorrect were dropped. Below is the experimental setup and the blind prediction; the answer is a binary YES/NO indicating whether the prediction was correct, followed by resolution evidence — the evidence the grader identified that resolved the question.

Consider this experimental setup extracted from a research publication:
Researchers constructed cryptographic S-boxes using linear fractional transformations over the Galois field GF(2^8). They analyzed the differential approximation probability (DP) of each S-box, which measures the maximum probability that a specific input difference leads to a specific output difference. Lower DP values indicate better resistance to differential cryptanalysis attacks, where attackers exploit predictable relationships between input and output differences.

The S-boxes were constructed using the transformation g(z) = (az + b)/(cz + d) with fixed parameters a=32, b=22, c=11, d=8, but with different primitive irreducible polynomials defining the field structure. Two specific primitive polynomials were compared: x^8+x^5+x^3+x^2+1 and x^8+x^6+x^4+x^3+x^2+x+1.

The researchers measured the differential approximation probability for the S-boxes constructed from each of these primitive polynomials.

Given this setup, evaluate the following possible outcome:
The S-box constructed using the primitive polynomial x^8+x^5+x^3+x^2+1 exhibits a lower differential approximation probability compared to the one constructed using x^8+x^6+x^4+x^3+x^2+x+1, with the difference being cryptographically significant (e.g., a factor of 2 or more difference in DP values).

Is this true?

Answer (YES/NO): NO